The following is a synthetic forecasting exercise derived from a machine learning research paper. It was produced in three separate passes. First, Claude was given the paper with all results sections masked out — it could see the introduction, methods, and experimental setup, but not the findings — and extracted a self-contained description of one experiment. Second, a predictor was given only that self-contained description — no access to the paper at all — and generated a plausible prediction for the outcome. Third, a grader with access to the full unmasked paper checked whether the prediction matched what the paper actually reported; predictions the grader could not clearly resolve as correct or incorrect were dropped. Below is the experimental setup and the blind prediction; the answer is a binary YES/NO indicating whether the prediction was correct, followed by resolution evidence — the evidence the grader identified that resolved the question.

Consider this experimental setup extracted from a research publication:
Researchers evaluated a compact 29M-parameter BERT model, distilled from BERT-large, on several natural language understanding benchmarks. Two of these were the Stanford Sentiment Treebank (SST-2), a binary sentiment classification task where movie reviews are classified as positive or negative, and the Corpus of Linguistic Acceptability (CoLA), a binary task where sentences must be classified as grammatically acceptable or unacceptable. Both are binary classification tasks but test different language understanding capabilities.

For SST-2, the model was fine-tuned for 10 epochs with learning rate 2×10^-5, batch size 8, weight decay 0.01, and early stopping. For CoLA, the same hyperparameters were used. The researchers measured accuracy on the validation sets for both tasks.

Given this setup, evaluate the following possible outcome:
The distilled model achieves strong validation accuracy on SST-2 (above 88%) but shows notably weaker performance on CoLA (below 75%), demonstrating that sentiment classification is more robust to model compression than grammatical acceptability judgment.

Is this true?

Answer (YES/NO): NO